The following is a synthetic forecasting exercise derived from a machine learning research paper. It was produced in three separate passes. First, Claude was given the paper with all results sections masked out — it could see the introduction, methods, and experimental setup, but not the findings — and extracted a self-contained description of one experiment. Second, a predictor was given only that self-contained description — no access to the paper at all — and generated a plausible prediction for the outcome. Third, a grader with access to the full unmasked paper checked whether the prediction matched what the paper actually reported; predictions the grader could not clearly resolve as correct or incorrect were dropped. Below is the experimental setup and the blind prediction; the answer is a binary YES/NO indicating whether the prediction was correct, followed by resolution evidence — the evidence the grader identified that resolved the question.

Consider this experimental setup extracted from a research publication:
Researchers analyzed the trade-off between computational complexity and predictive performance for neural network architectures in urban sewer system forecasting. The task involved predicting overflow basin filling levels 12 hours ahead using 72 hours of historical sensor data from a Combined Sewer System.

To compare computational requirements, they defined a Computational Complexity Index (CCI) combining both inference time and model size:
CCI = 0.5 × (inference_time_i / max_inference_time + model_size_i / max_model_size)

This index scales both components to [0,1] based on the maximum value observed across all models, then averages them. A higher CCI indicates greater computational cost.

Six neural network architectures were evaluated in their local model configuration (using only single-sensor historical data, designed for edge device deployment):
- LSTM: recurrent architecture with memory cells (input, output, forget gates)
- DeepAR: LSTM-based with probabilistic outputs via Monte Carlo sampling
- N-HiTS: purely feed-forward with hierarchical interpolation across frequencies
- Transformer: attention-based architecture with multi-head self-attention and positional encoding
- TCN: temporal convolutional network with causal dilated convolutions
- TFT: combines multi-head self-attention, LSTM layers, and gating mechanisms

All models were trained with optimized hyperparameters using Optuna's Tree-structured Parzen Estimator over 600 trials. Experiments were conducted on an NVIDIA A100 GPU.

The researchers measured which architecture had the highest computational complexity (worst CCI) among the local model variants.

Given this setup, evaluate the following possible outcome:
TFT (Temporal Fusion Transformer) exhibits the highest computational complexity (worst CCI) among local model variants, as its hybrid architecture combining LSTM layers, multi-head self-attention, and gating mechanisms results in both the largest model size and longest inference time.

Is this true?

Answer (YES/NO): NO